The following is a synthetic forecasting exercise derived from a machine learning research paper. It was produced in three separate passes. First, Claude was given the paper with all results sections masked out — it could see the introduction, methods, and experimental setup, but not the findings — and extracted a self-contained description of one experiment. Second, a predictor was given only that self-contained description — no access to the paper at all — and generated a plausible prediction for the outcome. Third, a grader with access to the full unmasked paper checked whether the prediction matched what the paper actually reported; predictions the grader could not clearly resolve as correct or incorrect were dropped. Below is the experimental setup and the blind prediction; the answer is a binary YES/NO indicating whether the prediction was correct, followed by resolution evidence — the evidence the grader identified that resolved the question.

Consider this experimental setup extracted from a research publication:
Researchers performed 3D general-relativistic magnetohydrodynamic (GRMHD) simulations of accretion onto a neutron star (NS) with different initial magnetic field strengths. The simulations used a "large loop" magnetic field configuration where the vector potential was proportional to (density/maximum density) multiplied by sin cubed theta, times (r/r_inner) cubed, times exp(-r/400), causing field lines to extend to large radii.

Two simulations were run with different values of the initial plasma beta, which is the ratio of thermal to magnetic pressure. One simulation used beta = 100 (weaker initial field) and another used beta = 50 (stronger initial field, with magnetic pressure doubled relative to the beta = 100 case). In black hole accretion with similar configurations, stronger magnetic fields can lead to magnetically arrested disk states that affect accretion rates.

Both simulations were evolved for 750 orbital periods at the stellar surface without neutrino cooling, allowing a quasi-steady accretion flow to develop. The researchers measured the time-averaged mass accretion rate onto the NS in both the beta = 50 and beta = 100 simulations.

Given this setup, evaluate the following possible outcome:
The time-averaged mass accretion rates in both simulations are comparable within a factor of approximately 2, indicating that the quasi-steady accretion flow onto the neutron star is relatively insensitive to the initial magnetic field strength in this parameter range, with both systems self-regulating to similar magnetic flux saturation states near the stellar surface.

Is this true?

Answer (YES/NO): YES